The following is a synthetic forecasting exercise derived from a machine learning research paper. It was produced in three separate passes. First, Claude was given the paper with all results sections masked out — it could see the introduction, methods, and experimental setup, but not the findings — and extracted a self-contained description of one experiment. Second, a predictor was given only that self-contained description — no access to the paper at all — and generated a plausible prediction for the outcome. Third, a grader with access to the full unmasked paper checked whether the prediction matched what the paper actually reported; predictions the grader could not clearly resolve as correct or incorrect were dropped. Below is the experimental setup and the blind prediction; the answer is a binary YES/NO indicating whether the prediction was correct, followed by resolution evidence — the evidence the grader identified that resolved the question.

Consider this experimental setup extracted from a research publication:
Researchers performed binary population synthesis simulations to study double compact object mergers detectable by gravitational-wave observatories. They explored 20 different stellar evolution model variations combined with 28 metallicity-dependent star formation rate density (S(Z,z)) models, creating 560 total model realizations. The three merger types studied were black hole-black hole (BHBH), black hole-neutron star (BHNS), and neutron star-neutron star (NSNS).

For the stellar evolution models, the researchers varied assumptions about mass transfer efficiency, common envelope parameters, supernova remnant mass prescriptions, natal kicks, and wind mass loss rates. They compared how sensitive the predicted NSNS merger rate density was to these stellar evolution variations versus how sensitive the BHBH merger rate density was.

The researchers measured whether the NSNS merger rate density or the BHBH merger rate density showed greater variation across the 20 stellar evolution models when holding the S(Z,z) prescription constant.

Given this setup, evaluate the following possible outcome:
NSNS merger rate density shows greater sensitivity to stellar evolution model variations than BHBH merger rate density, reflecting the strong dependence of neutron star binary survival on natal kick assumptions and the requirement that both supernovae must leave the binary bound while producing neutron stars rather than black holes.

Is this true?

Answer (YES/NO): YES